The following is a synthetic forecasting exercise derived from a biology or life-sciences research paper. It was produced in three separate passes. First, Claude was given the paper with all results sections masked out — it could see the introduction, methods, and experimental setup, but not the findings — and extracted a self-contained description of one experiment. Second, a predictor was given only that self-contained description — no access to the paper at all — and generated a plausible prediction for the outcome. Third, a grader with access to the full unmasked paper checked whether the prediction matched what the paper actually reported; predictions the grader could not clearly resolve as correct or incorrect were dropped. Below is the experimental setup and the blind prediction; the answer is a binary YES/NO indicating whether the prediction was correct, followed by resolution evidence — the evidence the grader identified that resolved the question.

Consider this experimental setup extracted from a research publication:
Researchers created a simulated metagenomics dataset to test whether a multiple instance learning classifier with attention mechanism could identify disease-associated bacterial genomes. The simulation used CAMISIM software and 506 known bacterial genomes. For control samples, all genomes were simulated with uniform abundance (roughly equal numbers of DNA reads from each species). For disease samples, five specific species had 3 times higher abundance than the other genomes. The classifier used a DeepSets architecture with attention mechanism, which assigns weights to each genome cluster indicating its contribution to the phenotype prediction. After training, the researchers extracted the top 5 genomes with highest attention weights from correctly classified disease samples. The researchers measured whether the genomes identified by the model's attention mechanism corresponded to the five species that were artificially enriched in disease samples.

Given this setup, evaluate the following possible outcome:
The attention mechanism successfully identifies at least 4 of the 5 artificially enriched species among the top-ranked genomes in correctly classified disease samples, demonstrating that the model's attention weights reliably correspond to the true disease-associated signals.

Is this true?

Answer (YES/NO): NO